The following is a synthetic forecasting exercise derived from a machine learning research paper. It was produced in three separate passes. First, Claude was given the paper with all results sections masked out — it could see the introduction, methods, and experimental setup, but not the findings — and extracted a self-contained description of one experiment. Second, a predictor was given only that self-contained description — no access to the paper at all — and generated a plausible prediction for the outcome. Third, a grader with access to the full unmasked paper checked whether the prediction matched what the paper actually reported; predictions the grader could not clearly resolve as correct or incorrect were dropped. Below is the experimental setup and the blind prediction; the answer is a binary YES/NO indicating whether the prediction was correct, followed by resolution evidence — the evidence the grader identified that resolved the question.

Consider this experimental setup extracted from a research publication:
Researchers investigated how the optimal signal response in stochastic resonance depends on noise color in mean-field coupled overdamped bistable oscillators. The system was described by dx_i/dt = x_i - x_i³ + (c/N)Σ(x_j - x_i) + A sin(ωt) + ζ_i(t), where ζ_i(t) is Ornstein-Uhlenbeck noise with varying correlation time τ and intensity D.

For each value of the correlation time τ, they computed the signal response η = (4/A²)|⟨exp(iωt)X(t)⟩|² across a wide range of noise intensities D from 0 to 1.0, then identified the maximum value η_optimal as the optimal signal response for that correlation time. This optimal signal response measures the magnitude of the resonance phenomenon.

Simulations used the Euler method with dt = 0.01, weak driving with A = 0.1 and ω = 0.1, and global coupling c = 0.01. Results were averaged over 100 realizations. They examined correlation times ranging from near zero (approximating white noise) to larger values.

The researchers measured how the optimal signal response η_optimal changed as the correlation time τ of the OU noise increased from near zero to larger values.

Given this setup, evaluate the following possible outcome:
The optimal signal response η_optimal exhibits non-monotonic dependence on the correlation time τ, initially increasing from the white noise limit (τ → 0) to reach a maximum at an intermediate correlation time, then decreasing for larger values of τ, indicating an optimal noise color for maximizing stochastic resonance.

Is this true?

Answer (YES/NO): NO